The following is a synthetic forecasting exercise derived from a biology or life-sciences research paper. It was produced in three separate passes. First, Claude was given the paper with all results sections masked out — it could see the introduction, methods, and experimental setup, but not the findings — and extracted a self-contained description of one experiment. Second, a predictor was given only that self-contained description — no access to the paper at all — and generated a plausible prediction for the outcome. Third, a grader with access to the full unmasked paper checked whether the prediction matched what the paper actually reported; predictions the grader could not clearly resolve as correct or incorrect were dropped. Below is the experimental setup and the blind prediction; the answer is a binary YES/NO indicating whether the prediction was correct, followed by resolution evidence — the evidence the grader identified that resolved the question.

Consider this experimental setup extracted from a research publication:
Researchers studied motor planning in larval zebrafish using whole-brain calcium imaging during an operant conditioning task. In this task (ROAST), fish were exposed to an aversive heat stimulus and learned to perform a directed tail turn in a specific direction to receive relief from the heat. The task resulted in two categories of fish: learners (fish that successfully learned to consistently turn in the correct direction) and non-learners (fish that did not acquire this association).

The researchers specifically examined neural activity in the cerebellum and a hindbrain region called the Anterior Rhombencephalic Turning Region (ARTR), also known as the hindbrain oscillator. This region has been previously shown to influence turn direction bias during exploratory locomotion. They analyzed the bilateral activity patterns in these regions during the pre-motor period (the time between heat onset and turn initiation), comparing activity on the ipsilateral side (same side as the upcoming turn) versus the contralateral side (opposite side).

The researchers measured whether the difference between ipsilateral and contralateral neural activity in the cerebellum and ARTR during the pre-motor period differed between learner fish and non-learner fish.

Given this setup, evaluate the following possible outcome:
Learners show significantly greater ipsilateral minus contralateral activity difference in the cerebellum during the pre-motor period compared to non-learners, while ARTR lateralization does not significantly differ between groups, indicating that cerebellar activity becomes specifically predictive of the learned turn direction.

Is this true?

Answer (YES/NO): NO